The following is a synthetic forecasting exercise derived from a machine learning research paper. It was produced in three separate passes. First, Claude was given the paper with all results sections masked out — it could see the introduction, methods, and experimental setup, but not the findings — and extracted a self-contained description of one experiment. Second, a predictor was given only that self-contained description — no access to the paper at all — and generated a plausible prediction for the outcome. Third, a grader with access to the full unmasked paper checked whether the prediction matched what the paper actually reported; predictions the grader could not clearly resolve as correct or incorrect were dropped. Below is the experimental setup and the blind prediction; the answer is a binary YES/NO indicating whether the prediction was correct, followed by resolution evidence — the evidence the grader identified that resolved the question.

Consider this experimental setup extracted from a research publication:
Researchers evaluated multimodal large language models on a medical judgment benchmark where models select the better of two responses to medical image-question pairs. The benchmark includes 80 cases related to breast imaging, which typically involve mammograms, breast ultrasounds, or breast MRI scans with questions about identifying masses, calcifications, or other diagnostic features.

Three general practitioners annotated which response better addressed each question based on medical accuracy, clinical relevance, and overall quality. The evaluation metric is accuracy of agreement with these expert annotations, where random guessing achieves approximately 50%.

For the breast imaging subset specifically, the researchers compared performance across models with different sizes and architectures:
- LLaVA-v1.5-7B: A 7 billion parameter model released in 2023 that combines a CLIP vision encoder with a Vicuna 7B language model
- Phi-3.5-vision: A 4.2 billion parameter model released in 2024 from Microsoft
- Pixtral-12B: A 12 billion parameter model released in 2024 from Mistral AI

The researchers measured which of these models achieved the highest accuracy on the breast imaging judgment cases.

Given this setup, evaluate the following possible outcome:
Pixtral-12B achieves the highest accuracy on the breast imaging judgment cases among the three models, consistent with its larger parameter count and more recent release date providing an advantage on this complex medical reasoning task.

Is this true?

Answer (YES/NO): NO